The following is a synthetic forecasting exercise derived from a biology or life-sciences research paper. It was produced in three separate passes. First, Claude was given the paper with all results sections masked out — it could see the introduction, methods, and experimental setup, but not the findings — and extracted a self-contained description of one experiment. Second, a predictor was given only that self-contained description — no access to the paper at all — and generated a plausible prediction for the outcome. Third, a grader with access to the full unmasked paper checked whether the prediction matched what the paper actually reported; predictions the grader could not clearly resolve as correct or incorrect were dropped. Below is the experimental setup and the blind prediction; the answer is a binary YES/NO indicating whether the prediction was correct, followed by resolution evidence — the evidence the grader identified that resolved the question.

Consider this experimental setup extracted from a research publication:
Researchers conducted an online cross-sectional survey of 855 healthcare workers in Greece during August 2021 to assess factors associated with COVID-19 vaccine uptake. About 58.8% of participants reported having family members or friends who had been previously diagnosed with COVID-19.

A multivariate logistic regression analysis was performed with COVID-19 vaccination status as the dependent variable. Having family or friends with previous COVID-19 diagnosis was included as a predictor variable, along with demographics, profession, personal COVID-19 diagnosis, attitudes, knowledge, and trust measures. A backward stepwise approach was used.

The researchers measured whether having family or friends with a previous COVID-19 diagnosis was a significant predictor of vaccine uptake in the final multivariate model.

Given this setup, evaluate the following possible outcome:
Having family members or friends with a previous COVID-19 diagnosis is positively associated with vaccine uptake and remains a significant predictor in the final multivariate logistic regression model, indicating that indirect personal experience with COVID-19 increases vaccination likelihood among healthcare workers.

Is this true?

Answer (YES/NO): NO